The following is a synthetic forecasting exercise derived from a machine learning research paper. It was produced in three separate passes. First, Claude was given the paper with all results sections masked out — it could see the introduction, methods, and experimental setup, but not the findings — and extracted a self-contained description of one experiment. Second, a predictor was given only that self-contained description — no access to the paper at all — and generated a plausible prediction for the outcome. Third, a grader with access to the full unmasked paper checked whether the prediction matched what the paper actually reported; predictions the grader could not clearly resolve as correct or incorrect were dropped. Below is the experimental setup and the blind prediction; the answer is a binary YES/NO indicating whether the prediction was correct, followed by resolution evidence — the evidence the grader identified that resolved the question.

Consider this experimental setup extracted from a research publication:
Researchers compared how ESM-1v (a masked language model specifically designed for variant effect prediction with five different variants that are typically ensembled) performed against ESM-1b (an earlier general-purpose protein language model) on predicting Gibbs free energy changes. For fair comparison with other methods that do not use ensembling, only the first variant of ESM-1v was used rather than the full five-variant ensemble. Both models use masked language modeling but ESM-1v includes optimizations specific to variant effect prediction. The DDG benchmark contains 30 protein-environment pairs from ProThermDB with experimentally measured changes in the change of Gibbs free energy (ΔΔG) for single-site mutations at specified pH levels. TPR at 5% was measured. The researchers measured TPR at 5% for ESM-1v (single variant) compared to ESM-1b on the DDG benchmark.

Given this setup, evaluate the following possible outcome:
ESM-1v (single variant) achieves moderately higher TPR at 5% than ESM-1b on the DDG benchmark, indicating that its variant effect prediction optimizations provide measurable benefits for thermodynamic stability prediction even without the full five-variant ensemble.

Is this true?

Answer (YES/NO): YES